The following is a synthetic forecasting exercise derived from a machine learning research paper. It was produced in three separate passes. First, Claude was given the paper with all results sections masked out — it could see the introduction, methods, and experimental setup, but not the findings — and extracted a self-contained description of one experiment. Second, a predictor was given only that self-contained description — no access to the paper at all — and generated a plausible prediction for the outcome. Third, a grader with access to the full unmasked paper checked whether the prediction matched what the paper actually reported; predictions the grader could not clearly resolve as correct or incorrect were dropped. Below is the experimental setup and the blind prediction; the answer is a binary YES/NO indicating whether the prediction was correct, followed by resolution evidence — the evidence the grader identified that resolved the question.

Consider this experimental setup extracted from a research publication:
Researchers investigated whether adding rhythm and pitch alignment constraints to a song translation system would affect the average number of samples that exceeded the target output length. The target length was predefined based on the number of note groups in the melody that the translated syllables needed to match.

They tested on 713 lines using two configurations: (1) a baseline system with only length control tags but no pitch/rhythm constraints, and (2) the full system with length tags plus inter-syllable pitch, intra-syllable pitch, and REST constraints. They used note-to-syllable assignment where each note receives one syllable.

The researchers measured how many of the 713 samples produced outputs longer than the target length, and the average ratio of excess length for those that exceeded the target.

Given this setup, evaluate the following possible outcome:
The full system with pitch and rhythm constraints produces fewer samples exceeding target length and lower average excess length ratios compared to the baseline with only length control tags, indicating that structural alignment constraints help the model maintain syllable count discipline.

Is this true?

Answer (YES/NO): NO